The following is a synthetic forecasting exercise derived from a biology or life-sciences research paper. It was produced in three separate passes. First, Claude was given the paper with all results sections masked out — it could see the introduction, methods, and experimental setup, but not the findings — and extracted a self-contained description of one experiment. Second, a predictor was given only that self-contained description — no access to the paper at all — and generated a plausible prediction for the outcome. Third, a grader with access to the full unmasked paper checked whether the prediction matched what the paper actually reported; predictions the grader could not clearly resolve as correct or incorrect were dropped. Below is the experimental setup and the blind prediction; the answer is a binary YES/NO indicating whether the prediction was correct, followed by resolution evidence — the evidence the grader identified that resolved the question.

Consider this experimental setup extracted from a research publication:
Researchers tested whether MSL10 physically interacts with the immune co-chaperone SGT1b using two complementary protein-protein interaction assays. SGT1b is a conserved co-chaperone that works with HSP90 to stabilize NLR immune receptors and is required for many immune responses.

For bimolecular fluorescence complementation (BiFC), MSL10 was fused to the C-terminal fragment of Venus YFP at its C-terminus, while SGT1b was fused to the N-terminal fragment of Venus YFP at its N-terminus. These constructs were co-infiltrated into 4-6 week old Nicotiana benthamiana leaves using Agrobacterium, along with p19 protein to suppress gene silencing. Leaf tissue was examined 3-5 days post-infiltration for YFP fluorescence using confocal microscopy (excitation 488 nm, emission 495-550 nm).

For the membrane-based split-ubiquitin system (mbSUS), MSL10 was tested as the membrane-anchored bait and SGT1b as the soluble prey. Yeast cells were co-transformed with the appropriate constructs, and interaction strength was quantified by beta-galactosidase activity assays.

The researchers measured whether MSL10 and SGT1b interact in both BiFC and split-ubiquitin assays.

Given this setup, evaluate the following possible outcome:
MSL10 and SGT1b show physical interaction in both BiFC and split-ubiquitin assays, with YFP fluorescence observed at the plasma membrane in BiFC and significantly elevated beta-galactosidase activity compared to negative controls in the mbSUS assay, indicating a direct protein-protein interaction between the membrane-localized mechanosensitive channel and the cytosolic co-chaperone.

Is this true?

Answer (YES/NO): NO